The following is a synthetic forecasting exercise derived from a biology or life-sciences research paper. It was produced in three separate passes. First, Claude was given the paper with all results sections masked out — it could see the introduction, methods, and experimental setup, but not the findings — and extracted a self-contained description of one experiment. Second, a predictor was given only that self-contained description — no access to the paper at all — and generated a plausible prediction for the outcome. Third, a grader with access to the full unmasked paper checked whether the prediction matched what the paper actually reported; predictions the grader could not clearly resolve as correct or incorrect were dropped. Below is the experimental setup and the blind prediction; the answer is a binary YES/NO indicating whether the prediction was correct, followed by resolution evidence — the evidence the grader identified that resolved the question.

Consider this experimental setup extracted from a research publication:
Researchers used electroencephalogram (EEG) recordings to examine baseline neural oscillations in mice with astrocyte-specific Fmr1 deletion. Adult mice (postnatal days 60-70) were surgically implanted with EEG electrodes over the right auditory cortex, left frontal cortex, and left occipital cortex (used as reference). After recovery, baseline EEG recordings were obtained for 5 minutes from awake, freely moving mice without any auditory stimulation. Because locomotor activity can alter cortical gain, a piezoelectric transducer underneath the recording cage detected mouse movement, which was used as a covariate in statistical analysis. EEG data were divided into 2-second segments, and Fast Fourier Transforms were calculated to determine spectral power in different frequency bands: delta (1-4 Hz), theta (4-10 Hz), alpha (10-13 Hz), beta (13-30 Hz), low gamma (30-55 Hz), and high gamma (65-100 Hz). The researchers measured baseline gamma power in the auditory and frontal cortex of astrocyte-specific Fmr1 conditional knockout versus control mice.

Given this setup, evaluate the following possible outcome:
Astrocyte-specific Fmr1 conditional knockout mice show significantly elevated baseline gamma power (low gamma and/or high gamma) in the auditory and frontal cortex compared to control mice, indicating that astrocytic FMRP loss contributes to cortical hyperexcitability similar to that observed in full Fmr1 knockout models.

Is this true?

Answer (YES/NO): YES